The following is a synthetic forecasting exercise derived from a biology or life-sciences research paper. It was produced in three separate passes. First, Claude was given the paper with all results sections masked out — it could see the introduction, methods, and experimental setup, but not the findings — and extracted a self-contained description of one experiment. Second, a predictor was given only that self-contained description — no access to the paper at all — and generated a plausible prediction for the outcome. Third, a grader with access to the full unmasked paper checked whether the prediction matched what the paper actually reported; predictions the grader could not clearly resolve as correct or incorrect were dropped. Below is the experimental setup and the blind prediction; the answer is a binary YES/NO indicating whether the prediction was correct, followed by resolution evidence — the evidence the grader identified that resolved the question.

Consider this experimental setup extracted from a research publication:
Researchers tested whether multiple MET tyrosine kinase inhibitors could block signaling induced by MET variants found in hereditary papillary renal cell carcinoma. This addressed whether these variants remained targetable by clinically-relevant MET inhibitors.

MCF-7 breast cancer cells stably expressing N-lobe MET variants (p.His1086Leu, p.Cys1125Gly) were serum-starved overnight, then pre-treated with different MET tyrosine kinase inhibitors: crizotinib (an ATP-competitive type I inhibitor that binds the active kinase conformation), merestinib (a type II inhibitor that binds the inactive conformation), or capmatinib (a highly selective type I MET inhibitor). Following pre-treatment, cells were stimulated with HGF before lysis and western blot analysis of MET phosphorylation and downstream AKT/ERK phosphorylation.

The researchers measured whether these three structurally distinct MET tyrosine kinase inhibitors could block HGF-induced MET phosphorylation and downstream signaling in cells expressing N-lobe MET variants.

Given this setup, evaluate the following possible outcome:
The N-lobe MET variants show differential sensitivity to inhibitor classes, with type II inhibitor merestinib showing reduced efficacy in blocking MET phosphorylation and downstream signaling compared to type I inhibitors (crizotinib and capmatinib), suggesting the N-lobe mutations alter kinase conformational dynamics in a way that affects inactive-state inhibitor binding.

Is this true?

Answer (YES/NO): NO